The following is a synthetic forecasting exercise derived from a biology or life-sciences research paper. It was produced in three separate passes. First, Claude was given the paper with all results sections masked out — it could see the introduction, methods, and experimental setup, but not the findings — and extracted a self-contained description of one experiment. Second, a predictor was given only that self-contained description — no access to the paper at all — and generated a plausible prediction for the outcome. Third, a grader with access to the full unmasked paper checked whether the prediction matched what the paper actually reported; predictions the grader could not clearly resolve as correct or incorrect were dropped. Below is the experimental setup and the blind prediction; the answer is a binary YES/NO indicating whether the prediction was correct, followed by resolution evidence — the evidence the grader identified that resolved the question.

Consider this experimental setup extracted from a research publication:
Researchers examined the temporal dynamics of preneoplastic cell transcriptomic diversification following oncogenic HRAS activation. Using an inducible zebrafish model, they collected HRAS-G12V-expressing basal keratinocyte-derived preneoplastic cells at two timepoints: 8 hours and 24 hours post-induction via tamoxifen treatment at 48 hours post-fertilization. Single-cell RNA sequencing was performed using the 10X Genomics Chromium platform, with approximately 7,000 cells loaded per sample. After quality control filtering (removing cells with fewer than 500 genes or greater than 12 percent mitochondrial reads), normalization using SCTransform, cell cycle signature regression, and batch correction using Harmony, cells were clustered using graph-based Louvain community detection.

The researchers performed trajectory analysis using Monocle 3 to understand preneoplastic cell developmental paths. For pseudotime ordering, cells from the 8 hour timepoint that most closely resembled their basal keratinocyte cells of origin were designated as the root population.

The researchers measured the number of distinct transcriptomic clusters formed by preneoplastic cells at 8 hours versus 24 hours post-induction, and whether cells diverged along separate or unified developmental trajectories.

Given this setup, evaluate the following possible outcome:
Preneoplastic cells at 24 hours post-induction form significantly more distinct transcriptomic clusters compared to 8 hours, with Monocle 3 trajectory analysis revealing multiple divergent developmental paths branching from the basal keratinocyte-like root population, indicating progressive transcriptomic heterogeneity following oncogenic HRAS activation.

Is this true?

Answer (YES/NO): YES